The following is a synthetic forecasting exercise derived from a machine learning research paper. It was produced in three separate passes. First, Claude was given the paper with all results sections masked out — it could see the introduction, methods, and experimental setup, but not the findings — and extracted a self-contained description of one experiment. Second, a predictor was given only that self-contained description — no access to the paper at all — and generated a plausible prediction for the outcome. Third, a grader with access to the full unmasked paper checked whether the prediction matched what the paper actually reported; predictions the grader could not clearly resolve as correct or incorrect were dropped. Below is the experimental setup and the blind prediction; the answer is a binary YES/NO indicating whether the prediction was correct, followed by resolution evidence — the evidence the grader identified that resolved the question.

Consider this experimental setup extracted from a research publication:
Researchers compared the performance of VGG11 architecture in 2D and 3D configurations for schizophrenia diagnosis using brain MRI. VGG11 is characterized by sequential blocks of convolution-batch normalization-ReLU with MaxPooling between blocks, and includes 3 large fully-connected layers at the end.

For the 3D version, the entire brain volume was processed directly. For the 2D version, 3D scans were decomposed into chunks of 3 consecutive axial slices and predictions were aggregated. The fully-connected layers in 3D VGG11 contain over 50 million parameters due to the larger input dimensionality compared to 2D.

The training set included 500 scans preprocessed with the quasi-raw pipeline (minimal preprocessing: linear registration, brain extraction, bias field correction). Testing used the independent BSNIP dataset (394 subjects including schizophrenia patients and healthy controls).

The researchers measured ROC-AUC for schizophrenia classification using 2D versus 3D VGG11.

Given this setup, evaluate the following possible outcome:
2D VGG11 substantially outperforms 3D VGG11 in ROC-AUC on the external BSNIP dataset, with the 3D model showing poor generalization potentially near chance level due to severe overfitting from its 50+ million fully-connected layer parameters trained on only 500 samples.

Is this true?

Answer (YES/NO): NO